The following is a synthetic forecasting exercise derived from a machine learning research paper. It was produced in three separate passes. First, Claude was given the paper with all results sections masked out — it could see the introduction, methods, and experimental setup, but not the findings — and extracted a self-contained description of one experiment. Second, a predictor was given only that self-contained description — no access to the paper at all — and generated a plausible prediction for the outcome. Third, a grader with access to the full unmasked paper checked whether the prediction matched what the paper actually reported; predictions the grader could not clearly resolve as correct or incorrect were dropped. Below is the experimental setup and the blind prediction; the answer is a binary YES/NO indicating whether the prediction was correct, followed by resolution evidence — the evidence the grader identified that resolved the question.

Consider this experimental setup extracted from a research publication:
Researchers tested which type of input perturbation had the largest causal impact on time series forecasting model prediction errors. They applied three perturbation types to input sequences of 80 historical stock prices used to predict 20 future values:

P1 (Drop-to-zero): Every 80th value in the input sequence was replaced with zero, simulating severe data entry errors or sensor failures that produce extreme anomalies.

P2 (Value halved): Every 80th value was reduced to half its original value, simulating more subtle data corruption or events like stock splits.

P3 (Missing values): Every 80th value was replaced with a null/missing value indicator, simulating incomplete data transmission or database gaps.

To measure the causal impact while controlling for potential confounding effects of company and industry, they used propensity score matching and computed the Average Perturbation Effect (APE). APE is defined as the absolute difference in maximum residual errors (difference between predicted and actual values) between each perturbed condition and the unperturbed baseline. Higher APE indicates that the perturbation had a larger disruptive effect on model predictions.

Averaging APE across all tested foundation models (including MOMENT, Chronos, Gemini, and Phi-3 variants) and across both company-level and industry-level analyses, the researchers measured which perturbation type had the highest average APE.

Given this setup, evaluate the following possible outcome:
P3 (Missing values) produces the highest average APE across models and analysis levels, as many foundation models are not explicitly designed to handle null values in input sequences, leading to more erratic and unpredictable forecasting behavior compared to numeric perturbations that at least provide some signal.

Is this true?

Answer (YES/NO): NO